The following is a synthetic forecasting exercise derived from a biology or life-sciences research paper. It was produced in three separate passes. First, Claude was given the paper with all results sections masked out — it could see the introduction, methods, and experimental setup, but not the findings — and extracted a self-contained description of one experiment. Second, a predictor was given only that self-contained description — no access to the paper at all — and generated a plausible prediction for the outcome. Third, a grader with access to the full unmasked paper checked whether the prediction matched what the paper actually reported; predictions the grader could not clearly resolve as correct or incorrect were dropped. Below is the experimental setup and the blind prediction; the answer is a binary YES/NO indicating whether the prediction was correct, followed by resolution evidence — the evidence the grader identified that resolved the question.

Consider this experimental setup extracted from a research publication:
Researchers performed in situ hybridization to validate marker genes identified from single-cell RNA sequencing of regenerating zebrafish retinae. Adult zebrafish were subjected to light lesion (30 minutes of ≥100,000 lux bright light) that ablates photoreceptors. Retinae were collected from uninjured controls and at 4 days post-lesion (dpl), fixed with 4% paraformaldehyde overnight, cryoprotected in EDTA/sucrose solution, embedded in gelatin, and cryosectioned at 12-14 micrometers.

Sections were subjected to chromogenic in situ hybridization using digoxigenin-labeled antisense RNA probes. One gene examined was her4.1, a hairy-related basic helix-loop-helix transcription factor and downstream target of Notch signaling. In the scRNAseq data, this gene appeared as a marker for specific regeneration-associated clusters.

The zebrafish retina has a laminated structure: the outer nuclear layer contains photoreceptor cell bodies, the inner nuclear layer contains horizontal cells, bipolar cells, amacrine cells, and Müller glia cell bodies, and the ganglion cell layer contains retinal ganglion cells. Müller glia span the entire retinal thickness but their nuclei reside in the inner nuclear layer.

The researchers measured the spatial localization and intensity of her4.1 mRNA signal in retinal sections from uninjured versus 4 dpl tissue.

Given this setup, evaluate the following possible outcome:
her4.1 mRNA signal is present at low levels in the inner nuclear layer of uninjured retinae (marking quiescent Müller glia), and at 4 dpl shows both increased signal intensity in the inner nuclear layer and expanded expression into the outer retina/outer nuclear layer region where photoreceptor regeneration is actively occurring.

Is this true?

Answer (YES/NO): NO